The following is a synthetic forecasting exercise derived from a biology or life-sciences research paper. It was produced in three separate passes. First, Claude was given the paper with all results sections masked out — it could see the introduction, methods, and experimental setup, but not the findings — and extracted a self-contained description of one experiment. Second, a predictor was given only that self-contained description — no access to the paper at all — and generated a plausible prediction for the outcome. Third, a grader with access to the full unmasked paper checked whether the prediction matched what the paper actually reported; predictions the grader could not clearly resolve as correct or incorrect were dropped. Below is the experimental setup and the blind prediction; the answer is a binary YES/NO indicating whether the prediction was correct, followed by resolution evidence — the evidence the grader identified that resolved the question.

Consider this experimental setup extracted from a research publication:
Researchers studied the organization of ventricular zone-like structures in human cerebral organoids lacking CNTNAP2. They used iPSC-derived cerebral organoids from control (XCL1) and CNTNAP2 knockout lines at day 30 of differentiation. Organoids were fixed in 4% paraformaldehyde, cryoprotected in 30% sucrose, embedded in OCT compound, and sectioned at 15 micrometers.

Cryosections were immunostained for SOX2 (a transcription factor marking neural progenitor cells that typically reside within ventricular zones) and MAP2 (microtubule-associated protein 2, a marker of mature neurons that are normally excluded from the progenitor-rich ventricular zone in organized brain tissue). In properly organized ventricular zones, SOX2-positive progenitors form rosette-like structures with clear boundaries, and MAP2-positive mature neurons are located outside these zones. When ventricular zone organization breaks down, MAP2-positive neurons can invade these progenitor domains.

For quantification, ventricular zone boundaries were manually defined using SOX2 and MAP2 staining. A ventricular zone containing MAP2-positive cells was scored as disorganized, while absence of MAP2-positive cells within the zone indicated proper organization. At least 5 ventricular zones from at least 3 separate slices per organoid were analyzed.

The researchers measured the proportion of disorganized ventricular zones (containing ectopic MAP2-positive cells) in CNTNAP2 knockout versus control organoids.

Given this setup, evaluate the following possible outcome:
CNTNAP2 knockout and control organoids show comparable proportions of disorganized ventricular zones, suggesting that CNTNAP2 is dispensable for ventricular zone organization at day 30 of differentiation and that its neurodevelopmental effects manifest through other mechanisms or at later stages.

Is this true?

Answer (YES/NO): NO